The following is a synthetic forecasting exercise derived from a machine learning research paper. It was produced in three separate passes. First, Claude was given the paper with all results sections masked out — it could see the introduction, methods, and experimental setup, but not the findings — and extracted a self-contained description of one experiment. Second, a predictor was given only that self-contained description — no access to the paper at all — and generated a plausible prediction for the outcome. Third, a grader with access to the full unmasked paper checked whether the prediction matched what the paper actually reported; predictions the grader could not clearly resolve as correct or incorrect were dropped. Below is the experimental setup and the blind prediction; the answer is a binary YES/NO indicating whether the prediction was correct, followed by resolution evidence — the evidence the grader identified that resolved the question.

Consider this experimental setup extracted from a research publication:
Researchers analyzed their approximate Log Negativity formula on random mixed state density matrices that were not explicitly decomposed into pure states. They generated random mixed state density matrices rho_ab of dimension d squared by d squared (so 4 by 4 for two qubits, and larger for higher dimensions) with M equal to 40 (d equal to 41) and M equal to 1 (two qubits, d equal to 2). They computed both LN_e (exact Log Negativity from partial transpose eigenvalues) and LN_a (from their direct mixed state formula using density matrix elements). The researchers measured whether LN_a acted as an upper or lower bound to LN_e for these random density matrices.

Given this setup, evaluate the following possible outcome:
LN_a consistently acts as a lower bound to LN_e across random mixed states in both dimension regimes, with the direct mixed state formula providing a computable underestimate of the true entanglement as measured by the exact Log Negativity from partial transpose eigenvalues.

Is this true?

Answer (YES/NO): NO